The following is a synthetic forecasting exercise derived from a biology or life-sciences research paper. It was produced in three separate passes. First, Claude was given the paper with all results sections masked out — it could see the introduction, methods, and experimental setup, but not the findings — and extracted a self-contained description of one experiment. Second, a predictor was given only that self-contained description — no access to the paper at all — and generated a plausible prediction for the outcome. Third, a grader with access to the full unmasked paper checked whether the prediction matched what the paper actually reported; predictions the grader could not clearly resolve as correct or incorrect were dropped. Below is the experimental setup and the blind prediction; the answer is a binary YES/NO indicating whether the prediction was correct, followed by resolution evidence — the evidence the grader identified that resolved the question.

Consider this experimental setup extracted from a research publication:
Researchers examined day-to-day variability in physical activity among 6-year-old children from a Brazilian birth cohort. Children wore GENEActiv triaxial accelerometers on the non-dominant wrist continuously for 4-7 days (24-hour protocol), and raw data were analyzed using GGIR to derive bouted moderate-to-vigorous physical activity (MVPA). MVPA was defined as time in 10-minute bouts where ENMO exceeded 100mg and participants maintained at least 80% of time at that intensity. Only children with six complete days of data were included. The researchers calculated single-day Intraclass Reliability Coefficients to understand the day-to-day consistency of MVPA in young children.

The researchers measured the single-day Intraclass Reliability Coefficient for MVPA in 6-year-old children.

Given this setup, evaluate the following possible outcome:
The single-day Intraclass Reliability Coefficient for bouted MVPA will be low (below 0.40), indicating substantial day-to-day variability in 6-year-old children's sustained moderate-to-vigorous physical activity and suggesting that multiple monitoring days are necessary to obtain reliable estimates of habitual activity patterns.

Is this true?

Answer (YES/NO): NO